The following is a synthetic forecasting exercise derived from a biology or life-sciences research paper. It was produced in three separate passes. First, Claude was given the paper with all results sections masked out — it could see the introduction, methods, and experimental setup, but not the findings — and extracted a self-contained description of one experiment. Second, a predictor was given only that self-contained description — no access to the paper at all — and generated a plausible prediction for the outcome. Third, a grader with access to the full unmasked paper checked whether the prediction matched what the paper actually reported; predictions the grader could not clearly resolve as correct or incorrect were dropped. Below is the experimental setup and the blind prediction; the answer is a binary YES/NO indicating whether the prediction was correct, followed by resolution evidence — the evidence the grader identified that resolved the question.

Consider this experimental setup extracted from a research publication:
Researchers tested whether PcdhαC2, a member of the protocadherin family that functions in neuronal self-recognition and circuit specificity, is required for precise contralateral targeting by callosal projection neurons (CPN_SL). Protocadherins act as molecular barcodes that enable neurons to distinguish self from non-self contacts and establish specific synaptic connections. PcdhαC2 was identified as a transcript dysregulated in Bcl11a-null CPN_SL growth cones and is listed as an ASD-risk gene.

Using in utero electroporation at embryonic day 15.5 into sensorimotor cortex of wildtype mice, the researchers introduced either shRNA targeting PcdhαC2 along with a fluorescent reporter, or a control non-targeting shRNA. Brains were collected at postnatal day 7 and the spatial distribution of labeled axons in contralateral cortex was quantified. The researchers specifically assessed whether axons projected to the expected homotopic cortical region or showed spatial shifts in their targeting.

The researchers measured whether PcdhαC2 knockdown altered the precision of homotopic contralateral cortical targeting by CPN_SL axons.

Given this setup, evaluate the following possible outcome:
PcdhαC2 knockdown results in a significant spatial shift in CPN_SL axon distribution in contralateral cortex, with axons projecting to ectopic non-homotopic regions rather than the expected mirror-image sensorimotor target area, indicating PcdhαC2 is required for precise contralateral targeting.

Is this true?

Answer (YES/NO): YES